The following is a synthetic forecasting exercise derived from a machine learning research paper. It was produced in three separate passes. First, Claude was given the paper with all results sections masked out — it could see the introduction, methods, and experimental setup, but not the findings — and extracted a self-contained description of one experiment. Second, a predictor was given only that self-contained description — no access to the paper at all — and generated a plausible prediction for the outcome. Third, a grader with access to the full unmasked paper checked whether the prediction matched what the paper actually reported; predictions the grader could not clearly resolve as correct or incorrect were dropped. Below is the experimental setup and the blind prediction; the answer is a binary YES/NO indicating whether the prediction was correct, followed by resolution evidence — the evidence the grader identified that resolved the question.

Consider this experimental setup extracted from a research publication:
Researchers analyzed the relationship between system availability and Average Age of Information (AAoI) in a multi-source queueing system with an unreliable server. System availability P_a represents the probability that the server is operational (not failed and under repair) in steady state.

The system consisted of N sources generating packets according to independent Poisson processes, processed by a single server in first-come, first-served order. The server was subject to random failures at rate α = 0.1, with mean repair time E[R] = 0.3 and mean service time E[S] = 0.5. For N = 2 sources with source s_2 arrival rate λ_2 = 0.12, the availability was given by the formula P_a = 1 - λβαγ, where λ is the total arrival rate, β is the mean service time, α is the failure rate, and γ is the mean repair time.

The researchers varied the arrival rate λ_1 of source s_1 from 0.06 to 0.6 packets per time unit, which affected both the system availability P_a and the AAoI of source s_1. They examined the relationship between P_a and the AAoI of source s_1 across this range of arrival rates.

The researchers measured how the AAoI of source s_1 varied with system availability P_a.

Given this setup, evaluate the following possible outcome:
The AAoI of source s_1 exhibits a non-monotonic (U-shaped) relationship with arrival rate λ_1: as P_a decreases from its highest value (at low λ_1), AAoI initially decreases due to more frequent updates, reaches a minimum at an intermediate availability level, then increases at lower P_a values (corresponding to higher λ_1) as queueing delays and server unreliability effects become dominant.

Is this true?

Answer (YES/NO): NO